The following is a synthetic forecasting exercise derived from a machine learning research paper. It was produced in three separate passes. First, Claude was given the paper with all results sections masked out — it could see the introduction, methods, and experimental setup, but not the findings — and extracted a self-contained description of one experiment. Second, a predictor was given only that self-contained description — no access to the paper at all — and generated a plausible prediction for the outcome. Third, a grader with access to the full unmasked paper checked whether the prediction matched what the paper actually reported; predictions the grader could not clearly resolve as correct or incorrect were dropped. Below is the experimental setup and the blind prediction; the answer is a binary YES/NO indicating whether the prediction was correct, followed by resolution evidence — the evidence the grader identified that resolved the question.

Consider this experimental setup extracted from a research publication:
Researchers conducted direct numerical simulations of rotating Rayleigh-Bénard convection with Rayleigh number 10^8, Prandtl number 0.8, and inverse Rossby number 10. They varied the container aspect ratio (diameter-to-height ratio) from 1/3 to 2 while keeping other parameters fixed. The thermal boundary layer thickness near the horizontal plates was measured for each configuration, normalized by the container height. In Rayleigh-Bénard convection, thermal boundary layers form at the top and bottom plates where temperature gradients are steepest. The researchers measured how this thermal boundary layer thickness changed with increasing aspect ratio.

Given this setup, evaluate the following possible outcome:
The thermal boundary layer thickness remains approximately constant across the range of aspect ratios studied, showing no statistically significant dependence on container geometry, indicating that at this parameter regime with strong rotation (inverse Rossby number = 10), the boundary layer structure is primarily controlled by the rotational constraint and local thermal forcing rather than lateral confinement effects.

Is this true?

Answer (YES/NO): NO